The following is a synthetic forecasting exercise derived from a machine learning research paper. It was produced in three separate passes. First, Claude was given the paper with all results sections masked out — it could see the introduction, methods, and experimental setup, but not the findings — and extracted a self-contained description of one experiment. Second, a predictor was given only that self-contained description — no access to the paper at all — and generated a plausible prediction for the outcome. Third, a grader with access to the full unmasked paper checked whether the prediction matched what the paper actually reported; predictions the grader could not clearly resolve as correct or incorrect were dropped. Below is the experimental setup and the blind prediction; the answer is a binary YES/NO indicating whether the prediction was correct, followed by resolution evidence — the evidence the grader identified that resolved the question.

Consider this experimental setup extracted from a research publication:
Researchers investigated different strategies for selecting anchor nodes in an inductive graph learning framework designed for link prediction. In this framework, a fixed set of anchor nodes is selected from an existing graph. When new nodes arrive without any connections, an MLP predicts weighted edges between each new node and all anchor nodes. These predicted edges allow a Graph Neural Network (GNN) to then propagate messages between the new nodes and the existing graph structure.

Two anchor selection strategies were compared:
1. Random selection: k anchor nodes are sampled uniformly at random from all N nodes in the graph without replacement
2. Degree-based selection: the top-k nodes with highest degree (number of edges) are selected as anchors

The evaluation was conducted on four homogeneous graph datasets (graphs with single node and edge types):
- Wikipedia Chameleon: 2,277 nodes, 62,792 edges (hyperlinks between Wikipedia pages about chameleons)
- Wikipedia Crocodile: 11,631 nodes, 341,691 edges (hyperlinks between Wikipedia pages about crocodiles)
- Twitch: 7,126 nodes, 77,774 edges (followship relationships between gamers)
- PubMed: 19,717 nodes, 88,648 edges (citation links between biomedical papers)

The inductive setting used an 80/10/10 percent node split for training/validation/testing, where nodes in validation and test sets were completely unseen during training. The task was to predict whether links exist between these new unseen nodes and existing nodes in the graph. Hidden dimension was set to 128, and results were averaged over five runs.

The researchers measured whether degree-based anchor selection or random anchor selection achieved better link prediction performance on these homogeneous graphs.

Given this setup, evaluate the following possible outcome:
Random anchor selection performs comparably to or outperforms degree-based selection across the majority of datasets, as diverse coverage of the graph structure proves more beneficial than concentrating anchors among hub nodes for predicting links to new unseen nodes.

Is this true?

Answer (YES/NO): NO